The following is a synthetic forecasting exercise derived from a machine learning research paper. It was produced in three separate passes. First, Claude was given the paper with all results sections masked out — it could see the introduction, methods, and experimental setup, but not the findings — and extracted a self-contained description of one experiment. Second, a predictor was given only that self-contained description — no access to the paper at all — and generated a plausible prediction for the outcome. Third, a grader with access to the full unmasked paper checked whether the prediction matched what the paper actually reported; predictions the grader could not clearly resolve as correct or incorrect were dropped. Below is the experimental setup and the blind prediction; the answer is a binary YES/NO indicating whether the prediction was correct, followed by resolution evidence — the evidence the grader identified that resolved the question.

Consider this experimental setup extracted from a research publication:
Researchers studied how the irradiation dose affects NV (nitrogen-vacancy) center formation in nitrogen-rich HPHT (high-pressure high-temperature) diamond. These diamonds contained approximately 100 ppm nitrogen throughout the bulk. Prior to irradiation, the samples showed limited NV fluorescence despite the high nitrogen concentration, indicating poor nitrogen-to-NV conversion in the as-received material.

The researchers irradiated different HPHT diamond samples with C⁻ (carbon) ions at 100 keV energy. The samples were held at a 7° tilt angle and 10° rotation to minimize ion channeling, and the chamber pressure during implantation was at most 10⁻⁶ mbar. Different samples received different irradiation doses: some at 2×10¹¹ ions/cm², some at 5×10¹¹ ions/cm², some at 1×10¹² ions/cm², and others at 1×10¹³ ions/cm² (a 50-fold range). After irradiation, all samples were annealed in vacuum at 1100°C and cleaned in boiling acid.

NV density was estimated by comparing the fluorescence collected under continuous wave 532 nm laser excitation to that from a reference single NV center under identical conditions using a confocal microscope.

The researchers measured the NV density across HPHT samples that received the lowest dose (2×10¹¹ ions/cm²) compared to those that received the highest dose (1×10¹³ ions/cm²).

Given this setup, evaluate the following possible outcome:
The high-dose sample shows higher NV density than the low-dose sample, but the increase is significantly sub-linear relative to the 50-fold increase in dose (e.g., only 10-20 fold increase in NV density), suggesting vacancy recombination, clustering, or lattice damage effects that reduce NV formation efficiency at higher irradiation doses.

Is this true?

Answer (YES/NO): NO